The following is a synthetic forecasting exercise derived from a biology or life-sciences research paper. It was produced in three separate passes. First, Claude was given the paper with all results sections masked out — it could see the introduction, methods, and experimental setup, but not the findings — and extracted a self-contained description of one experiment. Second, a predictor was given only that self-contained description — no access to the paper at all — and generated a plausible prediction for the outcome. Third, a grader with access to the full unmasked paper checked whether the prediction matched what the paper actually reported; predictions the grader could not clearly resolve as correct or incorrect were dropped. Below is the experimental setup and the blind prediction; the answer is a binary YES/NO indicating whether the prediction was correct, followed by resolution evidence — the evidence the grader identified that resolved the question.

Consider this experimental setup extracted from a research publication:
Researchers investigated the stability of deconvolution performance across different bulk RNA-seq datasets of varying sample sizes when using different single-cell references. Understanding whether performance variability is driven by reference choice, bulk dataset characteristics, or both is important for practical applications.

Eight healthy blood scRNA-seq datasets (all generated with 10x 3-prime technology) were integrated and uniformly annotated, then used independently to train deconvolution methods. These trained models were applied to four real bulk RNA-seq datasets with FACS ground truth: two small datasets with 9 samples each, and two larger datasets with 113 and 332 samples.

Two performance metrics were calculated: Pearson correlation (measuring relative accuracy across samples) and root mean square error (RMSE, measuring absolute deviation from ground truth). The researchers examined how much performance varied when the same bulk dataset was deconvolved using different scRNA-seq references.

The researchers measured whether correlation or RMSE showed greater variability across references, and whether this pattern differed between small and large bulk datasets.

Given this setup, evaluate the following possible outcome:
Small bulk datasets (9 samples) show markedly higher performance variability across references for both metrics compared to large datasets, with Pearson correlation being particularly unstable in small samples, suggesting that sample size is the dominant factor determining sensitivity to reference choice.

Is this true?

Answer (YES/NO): NO